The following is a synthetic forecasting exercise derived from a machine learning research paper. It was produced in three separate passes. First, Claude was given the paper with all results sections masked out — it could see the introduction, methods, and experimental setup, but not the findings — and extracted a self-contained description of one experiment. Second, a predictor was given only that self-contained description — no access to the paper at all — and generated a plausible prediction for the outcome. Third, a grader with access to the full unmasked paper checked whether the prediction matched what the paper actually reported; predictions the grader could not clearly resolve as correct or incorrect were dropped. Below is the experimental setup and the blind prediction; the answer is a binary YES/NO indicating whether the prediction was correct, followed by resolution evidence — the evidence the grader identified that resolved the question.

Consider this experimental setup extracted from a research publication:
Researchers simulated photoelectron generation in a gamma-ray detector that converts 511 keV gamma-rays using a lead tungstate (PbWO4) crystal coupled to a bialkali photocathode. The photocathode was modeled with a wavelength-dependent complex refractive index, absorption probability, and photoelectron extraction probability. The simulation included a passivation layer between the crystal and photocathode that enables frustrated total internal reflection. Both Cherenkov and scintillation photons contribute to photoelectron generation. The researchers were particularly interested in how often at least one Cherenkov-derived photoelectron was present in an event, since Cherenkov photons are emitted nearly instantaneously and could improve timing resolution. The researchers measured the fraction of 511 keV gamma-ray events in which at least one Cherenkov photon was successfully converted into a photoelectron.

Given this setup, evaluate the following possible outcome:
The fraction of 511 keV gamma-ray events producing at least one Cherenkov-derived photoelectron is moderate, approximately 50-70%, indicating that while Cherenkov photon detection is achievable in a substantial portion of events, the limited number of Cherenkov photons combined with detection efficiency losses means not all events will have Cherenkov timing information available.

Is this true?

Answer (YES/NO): NO